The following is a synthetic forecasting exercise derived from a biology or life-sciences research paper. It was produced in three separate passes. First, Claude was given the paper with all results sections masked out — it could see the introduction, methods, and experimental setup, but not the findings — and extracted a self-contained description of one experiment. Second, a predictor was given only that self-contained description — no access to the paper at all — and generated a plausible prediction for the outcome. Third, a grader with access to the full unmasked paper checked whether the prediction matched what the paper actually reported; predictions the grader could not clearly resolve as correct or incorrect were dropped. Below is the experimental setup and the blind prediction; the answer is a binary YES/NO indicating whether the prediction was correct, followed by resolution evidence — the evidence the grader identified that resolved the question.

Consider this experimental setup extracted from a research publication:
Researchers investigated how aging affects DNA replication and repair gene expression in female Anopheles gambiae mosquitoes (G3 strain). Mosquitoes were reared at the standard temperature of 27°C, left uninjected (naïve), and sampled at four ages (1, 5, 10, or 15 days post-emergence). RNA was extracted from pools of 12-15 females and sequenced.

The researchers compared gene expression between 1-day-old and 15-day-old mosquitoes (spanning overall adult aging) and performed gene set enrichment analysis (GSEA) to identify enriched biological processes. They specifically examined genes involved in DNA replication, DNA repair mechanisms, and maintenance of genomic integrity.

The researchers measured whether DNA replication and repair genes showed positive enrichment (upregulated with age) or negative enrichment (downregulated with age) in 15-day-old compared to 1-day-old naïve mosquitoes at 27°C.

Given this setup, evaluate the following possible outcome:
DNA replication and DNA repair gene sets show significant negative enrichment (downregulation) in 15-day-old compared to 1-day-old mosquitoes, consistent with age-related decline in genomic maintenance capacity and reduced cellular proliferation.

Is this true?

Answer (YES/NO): NO